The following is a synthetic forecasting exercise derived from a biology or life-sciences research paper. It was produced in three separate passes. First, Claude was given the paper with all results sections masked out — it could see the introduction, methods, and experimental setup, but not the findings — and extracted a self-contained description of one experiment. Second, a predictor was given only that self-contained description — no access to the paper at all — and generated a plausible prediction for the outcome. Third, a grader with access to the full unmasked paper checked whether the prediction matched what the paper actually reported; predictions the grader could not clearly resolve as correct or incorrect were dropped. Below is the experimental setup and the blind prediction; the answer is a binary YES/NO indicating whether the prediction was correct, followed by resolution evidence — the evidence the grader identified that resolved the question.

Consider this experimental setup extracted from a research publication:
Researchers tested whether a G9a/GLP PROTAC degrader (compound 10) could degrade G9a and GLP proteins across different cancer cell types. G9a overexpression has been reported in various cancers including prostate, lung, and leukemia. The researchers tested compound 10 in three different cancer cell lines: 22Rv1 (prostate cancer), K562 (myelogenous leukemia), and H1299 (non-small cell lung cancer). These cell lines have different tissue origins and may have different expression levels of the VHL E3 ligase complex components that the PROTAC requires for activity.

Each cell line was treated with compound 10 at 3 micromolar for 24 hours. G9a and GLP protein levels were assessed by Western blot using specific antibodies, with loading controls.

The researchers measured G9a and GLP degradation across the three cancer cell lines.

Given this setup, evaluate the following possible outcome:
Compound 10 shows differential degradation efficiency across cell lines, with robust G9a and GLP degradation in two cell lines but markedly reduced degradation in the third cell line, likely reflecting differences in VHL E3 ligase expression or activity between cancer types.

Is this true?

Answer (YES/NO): NO